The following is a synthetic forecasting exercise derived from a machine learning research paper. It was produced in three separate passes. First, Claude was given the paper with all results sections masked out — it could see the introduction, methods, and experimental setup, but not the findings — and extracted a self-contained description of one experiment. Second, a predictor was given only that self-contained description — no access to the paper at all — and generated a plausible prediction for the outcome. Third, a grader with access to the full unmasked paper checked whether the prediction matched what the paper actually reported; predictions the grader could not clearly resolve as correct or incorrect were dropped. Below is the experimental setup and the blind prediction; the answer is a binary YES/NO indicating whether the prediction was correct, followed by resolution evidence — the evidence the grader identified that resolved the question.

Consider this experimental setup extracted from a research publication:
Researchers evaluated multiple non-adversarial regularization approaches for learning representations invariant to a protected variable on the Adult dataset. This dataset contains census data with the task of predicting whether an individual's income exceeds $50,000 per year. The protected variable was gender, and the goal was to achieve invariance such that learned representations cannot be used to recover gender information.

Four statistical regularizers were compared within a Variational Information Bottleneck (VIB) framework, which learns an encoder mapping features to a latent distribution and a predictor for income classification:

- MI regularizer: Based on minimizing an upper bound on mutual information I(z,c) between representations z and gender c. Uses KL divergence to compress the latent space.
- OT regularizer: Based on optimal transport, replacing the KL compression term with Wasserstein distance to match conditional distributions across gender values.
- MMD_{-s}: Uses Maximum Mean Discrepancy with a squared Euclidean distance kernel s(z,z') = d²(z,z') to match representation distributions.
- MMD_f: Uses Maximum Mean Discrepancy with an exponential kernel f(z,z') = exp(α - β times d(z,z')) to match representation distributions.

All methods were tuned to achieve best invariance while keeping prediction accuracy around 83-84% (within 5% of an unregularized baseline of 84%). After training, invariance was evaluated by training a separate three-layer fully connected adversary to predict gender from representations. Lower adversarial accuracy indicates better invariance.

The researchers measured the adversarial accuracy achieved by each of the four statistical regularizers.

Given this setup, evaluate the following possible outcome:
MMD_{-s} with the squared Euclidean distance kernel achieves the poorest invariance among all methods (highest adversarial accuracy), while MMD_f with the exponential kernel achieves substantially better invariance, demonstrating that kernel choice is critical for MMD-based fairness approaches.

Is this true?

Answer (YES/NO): NO